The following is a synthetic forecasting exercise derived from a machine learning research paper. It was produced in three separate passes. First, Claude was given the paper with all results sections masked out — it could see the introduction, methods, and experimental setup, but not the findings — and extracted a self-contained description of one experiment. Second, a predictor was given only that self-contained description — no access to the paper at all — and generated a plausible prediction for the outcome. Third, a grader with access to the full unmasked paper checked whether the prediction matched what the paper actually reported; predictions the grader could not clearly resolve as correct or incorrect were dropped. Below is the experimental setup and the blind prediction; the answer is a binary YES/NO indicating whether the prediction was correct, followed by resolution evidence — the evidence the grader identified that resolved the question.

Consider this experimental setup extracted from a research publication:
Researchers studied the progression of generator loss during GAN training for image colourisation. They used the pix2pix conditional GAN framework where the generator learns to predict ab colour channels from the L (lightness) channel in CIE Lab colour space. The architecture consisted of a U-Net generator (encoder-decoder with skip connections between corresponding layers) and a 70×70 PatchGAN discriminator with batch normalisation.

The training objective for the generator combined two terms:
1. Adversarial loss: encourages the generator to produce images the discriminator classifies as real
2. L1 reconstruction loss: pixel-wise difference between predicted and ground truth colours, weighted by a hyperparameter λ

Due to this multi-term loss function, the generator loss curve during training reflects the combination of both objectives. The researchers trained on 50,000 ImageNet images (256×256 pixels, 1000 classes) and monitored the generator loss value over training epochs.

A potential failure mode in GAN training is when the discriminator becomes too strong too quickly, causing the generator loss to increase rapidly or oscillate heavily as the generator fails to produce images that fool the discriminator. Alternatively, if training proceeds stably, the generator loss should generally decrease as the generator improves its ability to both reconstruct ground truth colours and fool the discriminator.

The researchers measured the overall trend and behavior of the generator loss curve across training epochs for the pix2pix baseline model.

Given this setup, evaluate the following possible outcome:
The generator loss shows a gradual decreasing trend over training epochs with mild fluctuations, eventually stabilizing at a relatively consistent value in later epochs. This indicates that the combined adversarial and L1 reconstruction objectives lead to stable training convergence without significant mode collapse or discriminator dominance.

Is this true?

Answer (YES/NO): NO